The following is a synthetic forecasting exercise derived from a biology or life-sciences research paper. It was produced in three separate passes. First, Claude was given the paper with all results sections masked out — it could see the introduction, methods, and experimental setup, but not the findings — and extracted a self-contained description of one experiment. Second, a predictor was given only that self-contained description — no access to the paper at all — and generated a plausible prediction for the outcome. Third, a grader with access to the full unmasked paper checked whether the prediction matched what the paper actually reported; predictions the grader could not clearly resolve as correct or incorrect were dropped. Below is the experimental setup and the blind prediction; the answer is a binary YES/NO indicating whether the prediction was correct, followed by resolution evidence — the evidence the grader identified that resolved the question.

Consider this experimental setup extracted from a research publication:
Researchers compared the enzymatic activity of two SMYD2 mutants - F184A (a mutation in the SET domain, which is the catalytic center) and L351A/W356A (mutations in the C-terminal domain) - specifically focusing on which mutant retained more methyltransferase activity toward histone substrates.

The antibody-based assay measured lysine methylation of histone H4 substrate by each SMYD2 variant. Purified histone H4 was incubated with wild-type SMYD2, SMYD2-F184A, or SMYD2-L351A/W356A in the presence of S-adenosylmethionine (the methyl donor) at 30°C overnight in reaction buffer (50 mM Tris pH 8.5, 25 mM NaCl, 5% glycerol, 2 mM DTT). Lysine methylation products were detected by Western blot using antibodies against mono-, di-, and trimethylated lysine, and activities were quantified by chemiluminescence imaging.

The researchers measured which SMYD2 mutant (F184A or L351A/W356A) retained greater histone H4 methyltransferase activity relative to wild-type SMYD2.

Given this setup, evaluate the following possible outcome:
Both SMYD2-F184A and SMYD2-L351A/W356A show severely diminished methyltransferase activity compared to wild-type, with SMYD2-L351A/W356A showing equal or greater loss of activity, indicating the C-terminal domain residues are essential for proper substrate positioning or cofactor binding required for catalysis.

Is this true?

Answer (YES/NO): NO